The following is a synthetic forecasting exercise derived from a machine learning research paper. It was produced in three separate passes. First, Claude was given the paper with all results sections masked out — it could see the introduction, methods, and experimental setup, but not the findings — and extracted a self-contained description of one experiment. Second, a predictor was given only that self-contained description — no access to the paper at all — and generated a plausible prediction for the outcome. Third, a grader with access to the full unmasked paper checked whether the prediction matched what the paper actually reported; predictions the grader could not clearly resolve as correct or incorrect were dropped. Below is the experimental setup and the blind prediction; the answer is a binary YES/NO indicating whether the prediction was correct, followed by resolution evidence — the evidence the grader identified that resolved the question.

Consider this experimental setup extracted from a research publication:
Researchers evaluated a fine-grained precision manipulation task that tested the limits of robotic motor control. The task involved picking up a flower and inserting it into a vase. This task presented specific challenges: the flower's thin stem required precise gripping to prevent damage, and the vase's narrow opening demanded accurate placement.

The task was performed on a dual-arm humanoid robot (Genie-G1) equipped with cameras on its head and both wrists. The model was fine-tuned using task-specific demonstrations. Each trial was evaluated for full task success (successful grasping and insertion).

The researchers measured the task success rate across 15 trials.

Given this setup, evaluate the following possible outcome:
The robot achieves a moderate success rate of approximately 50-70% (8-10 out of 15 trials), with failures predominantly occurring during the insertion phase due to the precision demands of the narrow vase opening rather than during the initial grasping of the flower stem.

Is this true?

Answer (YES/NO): NO